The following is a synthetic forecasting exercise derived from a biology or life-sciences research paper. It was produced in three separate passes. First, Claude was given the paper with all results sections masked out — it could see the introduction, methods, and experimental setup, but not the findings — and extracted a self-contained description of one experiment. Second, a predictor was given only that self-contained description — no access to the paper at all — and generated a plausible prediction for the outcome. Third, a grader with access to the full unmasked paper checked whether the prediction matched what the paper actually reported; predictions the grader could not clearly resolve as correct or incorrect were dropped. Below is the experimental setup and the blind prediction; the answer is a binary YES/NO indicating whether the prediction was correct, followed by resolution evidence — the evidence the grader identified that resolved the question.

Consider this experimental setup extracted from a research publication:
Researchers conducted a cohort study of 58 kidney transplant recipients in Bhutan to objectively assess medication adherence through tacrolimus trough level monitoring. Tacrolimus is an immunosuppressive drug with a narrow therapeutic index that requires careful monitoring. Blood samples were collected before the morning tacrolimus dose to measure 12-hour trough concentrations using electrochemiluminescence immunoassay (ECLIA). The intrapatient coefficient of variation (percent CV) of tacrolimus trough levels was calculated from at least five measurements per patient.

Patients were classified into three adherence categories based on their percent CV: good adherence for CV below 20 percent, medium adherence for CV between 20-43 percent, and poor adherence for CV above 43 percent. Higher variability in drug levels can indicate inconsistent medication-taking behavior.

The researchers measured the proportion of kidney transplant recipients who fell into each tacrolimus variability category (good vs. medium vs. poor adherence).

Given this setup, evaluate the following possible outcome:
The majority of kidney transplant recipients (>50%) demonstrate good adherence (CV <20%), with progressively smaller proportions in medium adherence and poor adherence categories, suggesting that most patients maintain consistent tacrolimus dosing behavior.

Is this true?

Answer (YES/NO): NO